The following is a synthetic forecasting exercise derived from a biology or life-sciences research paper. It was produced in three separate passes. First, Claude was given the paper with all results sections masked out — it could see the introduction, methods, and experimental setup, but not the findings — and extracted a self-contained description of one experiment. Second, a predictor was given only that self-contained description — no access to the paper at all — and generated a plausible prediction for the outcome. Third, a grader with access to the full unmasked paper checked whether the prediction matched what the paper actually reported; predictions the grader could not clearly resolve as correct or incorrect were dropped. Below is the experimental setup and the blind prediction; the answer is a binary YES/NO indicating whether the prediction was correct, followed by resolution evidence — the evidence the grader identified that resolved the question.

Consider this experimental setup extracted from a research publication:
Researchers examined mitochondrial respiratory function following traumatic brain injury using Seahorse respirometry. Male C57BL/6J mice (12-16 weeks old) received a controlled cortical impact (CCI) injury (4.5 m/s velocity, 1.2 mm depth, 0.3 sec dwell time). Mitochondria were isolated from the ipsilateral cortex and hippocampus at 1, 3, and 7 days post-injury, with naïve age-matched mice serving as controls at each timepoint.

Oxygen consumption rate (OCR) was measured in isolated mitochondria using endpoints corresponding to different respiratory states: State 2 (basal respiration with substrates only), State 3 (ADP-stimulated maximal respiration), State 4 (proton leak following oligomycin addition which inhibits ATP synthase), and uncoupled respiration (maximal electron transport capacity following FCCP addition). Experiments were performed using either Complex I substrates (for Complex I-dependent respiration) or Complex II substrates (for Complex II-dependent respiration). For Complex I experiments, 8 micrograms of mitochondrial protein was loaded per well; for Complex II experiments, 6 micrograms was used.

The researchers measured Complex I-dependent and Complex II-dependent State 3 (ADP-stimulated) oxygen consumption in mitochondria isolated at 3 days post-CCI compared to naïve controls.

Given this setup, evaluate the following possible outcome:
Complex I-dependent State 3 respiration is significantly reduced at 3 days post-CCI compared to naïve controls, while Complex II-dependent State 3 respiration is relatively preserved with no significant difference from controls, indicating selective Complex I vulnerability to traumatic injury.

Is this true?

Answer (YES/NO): NO